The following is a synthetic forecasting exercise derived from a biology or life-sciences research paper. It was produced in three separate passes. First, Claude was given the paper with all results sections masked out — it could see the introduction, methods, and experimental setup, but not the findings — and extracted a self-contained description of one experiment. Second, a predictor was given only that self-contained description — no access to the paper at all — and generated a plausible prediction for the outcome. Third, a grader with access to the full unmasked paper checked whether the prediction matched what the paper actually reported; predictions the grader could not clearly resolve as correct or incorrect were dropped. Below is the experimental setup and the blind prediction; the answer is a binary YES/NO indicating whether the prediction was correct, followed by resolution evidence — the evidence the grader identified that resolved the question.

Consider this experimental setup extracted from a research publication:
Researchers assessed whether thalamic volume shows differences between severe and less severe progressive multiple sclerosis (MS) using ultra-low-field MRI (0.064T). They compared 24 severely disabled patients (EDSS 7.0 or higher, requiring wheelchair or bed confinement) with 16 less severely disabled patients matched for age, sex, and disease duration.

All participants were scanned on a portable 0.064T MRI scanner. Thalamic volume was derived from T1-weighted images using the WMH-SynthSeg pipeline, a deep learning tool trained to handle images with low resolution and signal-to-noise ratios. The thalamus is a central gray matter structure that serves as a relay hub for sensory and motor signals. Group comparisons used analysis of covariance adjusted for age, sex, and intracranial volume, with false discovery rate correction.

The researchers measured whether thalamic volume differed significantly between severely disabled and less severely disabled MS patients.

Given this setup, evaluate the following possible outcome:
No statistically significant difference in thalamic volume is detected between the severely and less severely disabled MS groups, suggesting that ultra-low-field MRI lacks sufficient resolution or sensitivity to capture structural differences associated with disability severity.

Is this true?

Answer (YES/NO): NO